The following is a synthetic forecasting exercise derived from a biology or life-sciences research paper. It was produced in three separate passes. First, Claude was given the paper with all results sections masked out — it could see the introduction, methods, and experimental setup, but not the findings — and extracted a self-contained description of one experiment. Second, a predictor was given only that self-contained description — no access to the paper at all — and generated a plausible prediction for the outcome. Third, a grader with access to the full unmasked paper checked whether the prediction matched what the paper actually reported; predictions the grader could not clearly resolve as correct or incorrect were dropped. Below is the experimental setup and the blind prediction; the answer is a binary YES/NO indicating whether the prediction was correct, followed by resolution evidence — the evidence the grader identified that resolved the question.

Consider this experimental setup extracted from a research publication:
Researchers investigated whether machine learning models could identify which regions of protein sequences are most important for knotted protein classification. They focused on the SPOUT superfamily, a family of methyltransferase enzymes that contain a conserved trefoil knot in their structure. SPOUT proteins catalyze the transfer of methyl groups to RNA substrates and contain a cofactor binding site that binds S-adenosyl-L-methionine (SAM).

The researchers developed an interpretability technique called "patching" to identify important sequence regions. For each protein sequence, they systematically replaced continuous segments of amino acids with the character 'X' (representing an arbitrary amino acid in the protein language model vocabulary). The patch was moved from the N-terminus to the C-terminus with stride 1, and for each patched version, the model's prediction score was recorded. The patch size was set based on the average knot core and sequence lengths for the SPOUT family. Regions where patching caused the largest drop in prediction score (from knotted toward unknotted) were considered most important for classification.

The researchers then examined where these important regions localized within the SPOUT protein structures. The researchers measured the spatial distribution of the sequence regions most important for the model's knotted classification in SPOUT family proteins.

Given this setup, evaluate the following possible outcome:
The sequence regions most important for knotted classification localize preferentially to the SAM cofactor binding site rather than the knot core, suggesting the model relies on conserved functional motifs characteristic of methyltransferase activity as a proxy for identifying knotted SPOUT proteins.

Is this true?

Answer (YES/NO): NO